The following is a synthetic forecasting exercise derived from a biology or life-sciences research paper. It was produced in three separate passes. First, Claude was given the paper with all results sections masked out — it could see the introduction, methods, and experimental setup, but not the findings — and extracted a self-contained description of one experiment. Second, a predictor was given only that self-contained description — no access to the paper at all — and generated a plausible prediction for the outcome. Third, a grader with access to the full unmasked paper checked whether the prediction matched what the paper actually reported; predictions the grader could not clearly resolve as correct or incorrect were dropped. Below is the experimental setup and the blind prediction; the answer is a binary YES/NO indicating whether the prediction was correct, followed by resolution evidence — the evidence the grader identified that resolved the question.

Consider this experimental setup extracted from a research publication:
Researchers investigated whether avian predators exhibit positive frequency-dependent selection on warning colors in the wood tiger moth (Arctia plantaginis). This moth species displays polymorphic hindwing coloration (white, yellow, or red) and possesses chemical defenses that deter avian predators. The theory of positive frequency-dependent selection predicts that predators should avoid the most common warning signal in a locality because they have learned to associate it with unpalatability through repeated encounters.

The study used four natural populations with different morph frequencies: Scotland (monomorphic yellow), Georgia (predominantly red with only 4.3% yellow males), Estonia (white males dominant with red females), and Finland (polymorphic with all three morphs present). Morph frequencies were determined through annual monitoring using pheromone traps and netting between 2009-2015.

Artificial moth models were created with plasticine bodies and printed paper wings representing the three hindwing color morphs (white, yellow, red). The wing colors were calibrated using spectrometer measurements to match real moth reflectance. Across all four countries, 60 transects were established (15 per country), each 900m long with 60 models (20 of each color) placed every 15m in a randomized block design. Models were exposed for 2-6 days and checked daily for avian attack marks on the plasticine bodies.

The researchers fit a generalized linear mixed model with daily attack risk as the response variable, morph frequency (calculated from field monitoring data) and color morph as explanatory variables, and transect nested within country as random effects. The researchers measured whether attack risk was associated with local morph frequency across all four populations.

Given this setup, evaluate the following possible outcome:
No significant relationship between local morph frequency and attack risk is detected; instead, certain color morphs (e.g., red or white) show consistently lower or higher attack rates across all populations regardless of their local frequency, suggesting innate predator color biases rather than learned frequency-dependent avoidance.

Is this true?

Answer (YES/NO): NO